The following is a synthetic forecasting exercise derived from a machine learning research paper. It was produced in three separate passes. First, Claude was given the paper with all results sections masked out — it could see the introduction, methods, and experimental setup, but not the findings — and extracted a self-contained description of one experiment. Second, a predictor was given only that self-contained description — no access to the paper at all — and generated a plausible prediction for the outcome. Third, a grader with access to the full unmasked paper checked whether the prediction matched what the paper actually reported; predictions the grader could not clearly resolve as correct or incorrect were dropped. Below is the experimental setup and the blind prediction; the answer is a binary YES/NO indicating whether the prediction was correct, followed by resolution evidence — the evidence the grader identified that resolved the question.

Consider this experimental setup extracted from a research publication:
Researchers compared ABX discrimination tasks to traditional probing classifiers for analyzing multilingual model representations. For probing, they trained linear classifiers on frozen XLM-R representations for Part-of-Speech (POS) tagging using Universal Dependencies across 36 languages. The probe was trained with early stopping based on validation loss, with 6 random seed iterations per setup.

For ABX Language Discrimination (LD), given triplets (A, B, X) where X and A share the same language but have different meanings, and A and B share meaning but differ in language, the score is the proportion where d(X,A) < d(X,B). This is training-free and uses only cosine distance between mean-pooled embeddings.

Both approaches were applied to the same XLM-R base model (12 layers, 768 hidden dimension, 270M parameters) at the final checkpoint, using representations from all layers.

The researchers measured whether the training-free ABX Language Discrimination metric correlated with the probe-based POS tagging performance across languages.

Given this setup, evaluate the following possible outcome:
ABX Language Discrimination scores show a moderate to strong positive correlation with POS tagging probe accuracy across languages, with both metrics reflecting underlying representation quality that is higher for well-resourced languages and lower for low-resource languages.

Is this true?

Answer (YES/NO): NO